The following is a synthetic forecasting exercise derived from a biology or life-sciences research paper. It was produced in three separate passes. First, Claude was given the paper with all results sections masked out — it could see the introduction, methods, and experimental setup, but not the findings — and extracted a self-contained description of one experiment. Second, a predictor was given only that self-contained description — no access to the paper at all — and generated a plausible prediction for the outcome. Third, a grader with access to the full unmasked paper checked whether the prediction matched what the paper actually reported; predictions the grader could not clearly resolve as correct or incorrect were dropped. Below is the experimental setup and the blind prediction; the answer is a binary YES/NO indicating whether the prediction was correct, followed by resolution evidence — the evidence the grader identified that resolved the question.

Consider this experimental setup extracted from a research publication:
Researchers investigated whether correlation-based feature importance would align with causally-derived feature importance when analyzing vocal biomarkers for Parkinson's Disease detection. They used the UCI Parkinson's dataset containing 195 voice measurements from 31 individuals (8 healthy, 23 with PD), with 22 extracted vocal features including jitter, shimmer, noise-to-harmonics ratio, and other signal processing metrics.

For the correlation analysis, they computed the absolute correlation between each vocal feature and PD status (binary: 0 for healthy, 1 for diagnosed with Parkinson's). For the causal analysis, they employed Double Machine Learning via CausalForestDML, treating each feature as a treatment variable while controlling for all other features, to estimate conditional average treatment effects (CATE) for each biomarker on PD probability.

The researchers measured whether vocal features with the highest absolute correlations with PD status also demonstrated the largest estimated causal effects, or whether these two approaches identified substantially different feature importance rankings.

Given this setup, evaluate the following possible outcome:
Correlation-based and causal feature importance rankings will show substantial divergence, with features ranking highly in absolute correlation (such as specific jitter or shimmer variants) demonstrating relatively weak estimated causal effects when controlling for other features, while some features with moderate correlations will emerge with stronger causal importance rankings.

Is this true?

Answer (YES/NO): NO